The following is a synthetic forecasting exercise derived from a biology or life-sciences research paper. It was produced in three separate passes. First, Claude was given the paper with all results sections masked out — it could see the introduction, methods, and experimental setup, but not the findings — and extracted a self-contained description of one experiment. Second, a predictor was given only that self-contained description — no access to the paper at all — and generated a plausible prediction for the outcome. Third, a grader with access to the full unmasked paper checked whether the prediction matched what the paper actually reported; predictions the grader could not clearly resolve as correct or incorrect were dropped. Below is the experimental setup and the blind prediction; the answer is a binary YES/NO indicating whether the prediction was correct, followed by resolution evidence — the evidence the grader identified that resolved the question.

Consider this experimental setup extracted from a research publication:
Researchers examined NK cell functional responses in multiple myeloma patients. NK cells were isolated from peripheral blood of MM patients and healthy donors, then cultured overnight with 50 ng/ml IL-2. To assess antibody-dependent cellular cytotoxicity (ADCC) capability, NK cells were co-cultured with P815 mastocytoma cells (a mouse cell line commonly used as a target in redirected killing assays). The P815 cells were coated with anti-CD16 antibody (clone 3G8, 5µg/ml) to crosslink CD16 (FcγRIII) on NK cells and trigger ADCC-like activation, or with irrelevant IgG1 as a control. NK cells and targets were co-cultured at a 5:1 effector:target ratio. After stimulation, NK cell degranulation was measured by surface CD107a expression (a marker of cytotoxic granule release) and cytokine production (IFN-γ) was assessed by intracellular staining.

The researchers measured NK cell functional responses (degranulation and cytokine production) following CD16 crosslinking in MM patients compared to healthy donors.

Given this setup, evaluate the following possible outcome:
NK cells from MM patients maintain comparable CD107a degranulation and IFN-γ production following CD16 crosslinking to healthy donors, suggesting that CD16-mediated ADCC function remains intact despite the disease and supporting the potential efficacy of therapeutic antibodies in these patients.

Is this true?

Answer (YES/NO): NO